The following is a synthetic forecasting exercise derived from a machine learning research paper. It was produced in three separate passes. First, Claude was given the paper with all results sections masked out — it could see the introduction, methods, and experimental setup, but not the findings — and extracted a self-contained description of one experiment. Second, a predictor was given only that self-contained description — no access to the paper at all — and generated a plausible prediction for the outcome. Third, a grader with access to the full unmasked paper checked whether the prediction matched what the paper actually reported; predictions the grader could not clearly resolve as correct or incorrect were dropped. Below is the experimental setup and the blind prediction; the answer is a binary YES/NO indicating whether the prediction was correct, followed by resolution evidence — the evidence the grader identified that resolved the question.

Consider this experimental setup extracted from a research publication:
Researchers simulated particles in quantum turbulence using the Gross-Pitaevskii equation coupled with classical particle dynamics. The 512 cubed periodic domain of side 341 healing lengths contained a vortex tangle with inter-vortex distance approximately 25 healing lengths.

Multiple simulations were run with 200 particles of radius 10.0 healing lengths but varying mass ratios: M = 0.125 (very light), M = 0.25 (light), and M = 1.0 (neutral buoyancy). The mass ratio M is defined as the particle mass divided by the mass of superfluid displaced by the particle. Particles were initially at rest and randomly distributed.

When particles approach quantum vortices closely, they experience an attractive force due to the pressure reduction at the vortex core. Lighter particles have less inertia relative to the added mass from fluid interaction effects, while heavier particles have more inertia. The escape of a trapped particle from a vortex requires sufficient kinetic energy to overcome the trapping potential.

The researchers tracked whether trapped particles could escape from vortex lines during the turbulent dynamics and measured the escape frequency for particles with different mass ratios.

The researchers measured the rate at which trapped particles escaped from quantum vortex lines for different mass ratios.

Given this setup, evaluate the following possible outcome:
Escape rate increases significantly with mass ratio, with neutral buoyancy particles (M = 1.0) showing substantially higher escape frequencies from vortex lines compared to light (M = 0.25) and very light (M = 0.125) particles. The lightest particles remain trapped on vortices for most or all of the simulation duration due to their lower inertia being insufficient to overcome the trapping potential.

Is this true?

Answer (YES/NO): NO